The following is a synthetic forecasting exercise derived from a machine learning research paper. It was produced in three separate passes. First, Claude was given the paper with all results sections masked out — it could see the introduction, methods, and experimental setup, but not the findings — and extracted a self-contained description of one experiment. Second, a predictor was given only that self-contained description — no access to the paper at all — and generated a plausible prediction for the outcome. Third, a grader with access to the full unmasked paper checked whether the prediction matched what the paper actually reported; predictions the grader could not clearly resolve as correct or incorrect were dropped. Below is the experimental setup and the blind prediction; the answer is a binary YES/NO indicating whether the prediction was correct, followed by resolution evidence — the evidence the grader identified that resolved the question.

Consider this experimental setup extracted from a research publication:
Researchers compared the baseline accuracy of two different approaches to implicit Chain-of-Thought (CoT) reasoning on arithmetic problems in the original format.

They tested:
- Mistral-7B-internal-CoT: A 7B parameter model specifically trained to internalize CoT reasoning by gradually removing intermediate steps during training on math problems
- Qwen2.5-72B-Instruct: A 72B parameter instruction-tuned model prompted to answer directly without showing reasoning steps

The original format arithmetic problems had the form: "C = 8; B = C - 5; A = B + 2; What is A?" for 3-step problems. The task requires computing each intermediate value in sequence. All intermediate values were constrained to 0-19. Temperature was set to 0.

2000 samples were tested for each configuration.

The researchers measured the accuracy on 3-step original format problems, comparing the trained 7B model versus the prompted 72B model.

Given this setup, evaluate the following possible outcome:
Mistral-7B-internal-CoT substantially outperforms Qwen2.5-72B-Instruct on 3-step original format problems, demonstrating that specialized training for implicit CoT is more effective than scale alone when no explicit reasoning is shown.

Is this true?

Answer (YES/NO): NO